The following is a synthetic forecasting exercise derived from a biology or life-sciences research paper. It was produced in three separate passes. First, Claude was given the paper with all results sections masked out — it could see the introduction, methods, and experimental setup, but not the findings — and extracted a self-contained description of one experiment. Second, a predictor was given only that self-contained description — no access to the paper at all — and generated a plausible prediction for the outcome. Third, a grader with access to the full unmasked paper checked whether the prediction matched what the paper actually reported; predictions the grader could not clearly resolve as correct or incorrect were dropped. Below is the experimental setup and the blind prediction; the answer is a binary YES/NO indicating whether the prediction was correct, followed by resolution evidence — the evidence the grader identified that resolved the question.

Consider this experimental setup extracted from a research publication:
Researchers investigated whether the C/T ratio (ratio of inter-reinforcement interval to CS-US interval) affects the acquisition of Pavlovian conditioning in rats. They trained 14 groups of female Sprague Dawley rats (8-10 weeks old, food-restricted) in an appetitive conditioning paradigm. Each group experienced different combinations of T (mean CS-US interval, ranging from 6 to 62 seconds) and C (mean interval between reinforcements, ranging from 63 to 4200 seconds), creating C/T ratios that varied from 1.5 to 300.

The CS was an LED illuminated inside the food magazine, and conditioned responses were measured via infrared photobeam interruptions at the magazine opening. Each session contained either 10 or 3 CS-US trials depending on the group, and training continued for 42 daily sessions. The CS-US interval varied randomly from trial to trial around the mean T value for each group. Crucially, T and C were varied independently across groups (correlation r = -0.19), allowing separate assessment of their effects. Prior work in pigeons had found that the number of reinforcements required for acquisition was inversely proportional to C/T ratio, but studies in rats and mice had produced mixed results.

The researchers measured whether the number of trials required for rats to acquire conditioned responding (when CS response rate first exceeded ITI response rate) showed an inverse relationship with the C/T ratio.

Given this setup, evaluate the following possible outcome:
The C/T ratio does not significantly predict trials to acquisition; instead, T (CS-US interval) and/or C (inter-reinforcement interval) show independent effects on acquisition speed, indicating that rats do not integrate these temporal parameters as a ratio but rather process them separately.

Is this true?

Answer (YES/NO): NO